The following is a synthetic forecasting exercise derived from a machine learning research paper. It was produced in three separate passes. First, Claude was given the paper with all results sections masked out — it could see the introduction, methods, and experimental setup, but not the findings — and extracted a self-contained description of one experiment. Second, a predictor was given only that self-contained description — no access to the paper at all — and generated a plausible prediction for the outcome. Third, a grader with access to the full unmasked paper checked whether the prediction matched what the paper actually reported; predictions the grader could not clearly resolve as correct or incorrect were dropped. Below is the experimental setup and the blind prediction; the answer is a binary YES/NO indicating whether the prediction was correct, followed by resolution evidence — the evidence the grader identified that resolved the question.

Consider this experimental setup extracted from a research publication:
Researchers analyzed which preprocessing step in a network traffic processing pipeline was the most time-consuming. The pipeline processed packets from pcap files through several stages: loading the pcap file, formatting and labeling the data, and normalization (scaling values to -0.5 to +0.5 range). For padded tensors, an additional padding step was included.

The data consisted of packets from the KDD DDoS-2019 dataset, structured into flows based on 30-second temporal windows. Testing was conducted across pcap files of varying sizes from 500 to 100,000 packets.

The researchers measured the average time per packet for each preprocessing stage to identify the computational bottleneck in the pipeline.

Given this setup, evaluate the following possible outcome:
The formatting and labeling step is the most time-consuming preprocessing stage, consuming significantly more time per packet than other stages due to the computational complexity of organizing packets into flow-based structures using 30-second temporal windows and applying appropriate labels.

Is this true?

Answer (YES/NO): NO